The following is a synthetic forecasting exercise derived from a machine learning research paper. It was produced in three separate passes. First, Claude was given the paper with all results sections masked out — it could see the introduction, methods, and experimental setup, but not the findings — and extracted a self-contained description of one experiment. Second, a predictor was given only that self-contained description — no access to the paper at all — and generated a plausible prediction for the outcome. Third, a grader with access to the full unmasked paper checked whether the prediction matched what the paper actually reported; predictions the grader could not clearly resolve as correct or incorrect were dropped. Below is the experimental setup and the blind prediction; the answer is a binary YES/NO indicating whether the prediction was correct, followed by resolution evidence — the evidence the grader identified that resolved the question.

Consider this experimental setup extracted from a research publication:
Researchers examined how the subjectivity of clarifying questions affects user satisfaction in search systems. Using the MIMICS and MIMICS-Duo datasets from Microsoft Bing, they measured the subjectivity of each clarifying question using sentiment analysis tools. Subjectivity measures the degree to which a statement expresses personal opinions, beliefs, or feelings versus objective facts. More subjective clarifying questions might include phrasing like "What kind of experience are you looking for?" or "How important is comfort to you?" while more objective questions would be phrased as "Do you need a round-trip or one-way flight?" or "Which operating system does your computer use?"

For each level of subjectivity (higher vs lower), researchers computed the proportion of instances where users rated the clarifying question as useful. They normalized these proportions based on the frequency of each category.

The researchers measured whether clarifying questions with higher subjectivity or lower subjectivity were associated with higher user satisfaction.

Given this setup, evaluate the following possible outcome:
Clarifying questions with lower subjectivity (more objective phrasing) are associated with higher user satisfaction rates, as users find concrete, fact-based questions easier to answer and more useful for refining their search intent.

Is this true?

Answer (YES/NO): NO